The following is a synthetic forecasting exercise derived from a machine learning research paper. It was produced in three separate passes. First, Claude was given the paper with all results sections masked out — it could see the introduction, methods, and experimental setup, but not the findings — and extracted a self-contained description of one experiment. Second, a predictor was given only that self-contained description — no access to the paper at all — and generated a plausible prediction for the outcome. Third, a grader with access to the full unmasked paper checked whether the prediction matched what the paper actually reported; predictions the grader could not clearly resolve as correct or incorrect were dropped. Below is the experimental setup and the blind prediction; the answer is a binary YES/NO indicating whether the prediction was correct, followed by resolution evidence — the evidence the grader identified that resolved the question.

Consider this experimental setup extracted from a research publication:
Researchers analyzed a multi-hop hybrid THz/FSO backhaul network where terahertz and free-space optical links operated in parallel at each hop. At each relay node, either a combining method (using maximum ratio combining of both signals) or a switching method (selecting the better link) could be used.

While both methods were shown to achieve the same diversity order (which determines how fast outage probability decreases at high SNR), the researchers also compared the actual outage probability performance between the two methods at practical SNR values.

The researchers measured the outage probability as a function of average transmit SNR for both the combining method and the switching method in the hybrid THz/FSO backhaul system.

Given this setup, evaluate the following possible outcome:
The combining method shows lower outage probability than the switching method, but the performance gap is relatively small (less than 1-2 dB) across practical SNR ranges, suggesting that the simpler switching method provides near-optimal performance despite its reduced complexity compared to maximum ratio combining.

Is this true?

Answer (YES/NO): NO